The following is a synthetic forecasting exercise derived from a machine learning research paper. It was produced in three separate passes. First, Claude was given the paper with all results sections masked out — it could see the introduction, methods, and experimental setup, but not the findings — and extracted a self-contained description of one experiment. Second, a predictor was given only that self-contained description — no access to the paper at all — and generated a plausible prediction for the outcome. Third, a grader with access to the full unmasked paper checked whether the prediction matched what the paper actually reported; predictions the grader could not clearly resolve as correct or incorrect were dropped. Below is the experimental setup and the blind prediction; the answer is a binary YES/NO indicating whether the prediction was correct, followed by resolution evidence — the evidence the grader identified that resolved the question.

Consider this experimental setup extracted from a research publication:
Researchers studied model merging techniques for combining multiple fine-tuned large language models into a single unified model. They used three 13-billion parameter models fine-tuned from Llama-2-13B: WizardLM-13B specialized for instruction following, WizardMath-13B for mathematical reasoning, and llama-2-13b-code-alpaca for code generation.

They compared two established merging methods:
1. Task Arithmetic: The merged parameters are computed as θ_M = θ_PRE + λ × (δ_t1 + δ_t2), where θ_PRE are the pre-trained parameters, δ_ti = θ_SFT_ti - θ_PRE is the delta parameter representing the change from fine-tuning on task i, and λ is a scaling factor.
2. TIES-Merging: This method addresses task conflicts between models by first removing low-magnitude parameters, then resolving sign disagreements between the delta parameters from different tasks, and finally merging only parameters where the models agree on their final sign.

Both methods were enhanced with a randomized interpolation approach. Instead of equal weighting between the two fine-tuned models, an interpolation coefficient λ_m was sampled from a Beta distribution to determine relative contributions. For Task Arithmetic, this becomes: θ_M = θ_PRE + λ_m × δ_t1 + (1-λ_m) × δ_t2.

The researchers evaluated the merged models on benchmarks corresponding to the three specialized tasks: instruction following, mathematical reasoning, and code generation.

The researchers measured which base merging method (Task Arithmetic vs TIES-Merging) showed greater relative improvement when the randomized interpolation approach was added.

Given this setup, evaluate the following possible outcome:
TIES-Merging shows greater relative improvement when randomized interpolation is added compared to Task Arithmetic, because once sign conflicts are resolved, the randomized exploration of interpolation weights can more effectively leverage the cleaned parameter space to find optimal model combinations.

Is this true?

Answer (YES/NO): YES